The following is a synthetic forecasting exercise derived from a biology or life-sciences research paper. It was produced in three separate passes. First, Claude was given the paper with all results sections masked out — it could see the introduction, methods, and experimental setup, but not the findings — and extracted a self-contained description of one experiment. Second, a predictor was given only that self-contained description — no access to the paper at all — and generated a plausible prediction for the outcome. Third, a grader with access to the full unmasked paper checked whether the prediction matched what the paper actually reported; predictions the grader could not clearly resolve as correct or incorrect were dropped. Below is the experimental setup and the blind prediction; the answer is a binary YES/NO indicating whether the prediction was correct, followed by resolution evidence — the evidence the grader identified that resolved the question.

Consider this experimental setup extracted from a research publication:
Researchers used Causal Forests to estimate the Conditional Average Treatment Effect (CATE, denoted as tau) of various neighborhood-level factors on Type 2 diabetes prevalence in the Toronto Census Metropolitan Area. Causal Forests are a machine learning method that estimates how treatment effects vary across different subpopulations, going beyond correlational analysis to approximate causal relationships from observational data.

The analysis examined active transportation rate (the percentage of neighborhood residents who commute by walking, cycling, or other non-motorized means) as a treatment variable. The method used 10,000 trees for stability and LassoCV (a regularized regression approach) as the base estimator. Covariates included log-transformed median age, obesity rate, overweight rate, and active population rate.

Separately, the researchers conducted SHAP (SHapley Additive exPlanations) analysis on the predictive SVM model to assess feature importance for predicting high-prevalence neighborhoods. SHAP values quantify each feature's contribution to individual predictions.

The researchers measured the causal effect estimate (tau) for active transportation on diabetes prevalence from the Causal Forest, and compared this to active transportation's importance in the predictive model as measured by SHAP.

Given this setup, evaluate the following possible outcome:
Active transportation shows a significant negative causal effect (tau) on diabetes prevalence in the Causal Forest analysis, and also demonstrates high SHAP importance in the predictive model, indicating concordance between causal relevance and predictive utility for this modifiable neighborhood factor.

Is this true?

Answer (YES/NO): NO